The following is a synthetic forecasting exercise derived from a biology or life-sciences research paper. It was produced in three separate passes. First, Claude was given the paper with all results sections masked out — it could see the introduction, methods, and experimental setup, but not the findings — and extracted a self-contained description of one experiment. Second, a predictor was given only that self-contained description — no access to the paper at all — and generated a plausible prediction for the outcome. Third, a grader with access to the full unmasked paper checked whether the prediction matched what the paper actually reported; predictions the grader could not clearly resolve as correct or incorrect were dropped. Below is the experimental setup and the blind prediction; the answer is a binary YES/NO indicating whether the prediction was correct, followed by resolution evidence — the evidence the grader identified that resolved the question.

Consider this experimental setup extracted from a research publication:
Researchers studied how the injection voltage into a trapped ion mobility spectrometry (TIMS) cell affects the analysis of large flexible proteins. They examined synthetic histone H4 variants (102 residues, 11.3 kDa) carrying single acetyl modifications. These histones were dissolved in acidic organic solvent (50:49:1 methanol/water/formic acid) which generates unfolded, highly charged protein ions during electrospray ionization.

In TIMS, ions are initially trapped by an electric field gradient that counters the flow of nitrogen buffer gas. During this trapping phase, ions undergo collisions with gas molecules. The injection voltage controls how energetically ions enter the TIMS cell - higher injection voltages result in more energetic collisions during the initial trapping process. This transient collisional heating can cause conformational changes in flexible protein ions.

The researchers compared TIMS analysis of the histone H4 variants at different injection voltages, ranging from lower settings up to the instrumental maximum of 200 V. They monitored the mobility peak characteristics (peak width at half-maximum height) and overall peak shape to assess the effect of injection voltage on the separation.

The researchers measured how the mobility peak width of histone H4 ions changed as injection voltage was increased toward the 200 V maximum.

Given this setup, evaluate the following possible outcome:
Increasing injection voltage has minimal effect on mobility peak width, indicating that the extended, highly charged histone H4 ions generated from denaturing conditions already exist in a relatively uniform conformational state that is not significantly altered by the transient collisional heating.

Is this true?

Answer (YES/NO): NO